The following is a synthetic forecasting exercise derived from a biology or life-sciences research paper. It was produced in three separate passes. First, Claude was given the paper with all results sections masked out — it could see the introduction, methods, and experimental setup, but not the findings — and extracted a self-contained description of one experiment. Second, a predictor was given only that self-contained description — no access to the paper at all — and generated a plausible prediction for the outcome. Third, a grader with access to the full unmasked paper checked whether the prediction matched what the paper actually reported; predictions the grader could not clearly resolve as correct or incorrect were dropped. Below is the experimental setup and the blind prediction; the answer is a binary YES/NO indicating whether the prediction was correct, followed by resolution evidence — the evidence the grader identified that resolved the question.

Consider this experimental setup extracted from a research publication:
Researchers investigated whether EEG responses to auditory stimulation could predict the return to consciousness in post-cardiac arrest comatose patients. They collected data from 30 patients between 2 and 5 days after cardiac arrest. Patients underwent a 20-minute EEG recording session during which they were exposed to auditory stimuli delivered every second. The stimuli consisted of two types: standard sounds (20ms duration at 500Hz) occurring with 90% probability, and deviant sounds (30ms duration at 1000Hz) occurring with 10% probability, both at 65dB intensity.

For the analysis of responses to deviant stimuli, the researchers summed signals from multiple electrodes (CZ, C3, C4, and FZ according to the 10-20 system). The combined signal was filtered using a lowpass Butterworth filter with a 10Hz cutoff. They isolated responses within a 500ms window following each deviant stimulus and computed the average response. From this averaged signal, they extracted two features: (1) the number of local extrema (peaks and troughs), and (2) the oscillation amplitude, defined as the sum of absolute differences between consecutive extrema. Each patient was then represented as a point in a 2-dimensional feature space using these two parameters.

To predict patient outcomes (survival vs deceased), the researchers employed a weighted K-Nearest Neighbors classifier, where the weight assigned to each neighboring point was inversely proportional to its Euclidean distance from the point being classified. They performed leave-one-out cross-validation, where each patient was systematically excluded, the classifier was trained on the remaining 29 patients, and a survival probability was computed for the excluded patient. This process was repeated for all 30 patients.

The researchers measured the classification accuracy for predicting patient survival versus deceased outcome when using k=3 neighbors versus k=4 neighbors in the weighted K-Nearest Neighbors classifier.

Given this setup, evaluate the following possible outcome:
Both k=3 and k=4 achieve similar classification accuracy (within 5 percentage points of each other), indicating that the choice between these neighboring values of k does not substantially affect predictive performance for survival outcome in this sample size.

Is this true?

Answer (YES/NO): YES